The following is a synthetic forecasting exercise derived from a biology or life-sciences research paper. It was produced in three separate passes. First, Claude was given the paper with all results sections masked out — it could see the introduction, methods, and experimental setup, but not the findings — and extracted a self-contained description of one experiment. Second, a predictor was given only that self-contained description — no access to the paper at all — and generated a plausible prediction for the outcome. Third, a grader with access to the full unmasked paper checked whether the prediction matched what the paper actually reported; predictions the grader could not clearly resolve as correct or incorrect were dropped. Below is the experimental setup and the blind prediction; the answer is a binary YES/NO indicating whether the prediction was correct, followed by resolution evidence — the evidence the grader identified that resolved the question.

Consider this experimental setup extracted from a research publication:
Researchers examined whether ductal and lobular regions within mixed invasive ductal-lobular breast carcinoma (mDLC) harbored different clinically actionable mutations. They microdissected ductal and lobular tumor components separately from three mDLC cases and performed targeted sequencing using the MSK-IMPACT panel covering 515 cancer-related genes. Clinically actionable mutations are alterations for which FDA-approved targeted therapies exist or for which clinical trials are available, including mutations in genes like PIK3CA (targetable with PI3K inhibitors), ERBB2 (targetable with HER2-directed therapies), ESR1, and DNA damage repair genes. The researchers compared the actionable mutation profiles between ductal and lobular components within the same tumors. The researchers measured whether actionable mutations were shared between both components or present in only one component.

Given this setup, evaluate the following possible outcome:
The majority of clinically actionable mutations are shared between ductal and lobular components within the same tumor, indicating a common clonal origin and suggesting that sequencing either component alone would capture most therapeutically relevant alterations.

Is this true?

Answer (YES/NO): NO